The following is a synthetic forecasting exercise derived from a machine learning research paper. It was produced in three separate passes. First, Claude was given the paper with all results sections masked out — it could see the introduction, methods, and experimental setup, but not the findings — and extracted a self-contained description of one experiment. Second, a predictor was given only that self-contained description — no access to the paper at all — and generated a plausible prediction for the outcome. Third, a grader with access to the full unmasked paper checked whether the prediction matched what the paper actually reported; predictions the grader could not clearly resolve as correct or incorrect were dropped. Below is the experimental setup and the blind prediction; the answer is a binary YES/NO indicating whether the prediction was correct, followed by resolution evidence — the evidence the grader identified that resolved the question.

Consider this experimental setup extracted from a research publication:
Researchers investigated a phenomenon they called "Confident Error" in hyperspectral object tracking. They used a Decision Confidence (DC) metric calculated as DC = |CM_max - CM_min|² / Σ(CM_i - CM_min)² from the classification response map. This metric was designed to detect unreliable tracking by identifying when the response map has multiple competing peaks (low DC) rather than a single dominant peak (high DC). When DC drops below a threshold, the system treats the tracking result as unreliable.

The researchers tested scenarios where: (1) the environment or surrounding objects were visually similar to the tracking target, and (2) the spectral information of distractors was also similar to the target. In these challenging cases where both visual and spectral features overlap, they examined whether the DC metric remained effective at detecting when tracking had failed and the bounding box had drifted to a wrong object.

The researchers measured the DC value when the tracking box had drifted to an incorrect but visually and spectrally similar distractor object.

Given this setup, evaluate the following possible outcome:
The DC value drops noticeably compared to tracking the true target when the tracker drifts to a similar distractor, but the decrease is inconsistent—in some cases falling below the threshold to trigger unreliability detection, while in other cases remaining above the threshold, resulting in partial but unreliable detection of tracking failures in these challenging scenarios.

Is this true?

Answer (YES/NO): NO